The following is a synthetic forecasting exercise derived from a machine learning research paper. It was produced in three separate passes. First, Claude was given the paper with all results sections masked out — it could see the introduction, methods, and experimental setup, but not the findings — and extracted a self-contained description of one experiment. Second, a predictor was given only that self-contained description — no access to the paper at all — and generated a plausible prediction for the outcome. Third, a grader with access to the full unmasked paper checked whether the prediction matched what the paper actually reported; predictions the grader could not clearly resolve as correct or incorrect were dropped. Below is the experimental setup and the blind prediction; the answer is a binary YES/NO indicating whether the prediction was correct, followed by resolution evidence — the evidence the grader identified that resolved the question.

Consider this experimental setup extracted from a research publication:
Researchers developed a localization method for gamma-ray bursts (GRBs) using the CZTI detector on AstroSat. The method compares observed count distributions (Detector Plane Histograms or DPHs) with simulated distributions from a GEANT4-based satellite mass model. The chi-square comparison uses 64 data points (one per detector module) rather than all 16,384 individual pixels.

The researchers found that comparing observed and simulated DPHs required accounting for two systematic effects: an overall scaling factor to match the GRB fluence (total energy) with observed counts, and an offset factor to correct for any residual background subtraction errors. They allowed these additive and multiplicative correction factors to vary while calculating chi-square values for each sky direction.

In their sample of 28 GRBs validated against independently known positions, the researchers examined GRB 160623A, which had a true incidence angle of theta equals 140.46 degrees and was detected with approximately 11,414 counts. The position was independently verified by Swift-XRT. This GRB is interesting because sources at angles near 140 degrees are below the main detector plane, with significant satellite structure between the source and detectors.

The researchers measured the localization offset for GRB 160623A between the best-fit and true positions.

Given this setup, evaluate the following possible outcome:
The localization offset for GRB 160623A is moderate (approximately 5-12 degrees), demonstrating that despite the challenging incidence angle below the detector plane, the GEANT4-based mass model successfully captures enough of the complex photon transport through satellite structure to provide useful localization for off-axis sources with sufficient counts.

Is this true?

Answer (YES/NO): NO